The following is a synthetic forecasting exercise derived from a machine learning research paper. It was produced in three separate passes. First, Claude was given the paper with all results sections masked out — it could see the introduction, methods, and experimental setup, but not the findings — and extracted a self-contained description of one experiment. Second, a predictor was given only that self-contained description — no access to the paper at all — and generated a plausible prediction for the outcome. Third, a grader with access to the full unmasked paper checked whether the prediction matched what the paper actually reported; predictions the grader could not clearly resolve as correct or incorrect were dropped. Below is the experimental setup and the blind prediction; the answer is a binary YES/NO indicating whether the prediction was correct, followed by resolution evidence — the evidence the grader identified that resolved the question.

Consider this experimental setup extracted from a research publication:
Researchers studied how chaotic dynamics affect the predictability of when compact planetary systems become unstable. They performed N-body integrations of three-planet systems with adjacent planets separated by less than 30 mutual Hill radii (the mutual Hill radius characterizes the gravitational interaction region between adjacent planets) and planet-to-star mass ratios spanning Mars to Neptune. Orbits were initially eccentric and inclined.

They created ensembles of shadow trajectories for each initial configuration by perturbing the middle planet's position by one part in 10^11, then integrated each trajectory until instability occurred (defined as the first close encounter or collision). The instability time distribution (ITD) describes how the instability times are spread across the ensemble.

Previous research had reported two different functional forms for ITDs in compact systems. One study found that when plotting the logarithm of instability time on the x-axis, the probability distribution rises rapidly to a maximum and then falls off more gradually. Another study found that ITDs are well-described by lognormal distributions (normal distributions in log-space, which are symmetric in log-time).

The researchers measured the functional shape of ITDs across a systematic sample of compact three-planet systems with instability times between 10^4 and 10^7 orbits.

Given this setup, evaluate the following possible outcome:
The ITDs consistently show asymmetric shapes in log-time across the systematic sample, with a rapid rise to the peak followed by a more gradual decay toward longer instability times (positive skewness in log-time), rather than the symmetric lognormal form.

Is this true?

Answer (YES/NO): NO